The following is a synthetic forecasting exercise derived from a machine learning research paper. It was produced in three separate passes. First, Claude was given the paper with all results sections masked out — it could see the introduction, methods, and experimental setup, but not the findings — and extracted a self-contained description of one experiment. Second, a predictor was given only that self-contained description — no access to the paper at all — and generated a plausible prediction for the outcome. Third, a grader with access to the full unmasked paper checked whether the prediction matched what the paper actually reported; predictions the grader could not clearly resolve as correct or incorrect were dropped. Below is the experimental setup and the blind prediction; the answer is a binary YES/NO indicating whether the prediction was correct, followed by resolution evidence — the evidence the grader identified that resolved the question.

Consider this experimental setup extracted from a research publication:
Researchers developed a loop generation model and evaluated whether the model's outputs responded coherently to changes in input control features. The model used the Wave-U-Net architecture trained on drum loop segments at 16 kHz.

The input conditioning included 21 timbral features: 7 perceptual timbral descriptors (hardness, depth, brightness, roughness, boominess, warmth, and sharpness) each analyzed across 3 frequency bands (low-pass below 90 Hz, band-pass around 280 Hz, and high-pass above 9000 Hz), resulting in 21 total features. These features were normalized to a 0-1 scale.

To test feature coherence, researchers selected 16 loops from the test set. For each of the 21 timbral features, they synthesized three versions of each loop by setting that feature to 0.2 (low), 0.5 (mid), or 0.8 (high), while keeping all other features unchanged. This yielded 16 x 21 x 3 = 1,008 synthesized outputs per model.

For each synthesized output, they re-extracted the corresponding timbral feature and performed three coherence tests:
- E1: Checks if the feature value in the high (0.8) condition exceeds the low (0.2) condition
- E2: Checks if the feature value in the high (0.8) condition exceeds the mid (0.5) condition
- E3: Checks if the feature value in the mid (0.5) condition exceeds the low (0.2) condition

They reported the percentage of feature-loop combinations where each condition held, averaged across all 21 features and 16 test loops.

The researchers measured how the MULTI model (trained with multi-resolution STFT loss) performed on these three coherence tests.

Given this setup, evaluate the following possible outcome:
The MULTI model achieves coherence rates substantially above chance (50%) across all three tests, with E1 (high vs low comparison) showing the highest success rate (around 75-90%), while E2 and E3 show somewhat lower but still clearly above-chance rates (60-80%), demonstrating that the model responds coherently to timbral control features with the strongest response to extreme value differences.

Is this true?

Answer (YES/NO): YES